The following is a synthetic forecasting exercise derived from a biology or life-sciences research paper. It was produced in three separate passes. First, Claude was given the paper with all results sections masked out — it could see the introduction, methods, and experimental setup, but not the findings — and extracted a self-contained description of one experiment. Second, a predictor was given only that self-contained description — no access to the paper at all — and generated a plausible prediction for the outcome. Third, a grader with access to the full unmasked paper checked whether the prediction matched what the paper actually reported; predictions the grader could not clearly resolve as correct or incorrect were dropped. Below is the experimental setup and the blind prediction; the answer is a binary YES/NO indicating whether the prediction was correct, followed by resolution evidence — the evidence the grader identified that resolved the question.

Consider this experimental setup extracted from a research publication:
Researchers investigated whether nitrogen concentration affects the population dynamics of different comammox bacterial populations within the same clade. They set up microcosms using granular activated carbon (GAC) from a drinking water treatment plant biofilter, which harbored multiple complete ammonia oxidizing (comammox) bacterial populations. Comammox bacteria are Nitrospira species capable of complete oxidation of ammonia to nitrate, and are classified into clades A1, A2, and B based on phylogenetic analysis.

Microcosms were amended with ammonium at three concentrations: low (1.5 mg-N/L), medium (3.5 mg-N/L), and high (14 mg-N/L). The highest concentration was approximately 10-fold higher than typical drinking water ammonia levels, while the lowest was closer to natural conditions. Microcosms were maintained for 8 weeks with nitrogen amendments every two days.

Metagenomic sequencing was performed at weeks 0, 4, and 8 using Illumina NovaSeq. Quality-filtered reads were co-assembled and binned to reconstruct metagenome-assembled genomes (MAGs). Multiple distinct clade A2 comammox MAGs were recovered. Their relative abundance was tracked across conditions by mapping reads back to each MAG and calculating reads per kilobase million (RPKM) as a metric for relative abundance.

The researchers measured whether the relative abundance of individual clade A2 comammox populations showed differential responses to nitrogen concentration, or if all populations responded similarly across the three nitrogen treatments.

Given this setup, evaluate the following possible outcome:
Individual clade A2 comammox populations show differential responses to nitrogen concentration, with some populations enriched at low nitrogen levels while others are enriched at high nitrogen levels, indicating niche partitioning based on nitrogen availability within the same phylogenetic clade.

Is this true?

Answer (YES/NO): NO